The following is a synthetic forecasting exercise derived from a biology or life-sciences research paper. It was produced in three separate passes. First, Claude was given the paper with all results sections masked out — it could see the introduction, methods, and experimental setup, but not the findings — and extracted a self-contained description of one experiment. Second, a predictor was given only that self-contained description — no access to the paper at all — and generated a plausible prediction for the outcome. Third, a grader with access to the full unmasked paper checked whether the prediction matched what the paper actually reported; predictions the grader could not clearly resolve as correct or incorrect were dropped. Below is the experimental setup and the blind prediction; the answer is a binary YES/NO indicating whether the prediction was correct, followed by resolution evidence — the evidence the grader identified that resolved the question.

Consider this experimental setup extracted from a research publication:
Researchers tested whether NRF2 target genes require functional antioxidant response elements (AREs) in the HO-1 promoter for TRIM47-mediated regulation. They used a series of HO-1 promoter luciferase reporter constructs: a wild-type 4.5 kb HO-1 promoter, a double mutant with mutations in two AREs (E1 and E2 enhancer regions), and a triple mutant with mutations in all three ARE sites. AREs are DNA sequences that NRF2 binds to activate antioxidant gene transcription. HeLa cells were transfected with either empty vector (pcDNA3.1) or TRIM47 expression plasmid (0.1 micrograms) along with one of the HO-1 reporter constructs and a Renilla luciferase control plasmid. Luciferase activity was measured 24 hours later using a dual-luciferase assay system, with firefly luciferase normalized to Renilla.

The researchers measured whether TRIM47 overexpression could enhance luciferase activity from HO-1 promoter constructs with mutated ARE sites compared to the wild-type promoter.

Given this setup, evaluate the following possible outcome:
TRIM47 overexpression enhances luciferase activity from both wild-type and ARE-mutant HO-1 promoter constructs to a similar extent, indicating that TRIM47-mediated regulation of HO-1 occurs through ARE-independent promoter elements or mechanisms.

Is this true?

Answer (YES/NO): NO